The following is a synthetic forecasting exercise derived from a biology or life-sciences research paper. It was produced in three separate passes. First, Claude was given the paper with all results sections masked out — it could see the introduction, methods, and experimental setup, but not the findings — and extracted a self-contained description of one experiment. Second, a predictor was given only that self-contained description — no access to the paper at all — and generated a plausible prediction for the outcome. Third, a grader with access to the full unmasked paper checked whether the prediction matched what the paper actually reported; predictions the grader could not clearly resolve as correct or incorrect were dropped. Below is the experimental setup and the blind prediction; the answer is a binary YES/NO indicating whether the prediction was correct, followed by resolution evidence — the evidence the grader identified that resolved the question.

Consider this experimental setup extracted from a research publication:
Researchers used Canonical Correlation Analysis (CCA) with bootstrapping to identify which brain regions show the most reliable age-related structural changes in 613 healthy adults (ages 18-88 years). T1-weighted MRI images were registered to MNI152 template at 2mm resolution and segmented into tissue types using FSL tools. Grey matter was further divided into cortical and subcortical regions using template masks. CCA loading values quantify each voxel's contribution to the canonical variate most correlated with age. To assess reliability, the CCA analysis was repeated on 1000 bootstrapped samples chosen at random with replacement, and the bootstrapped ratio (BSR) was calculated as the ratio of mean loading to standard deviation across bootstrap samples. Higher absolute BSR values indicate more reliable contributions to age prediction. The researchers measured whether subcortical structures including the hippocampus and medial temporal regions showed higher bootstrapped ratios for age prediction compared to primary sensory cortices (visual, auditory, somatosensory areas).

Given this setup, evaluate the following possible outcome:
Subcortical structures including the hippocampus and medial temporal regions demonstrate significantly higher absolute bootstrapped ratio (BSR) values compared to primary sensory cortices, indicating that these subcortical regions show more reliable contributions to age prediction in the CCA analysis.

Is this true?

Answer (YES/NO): NO